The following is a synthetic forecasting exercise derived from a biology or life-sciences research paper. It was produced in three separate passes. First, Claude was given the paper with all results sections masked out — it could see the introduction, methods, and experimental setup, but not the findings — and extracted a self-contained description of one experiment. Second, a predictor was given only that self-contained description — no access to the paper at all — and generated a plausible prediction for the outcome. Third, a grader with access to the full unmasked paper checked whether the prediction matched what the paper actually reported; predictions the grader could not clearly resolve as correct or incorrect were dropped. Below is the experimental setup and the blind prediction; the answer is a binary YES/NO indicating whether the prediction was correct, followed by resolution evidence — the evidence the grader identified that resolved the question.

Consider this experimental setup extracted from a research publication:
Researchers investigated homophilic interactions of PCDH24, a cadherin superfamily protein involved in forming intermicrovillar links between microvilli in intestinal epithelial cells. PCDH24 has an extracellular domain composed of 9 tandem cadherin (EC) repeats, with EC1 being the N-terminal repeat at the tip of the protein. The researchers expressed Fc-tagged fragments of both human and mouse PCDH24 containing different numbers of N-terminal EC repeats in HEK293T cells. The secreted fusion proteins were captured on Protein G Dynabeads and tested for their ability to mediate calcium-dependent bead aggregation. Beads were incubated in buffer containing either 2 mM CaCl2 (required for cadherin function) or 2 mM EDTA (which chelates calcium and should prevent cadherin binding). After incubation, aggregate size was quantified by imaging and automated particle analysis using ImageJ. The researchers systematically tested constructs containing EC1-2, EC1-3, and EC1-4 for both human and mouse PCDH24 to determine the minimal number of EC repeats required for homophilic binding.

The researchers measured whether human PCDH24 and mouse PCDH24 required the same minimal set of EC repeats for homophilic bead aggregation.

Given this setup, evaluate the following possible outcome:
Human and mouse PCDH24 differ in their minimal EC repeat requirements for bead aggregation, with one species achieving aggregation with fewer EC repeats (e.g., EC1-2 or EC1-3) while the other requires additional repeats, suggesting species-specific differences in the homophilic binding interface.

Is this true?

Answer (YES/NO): NO